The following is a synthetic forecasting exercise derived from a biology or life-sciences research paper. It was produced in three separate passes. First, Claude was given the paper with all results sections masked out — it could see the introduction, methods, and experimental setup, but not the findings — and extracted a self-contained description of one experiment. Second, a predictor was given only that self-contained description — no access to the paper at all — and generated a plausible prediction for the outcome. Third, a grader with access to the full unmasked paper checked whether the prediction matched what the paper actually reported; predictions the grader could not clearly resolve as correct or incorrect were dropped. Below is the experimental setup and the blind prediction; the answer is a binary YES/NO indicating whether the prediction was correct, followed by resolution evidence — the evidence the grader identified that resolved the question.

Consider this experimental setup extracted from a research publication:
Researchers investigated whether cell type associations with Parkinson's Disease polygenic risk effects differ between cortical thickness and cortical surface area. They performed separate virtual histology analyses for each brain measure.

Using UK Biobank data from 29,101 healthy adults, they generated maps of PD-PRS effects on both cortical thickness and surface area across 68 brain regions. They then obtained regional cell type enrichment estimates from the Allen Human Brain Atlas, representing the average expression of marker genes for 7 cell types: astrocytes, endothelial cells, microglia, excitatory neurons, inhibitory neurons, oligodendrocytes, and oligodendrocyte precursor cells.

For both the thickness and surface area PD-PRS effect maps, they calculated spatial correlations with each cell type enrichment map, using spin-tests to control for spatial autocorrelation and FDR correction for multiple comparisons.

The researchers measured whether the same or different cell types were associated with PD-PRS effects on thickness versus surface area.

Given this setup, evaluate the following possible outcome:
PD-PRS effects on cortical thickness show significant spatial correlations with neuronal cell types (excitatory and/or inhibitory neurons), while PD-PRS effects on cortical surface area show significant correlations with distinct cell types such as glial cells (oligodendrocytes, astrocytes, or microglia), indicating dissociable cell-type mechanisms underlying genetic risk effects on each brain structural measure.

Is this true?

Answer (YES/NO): NO